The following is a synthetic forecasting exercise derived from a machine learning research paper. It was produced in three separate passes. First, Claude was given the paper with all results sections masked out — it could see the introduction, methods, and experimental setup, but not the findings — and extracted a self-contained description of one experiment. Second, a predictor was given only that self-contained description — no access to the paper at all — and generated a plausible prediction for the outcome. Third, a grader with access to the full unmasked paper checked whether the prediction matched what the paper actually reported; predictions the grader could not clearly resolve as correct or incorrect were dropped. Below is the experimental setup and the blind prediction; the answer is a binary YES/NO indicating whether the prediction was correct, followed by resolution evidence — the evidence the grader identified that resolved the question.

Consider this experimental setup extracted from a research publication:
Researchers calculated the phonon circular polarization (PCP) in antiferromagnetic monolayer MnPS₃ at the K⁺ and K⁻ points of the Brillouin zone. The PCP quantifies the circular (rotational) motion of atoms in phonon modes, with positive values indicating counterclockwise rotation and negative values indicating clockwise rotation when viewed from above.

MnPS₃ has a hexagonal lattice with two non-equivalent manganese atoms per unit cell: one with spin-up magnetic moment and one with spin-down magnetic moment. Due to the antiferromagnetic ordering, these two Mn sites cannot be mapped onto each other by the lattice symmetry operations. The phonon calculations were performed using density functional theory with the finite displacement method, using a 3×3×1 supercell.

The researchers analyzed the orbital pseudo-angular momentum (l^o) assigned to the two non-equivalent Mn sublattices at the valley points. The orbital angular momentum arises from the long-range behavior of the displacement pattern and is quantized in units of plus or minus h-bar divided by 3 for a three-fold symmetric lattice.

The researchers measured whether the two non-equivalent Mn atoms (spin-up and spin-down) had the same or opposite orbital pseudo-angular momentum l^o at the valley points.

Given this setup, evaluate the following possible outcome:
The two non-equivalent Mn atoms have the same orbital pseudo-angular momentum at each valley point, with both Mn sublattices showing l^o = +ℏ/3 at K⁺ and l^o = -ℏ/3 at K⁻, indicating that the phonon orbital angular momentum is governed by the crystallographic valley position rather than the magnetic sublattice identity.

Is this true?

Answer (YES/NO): NO